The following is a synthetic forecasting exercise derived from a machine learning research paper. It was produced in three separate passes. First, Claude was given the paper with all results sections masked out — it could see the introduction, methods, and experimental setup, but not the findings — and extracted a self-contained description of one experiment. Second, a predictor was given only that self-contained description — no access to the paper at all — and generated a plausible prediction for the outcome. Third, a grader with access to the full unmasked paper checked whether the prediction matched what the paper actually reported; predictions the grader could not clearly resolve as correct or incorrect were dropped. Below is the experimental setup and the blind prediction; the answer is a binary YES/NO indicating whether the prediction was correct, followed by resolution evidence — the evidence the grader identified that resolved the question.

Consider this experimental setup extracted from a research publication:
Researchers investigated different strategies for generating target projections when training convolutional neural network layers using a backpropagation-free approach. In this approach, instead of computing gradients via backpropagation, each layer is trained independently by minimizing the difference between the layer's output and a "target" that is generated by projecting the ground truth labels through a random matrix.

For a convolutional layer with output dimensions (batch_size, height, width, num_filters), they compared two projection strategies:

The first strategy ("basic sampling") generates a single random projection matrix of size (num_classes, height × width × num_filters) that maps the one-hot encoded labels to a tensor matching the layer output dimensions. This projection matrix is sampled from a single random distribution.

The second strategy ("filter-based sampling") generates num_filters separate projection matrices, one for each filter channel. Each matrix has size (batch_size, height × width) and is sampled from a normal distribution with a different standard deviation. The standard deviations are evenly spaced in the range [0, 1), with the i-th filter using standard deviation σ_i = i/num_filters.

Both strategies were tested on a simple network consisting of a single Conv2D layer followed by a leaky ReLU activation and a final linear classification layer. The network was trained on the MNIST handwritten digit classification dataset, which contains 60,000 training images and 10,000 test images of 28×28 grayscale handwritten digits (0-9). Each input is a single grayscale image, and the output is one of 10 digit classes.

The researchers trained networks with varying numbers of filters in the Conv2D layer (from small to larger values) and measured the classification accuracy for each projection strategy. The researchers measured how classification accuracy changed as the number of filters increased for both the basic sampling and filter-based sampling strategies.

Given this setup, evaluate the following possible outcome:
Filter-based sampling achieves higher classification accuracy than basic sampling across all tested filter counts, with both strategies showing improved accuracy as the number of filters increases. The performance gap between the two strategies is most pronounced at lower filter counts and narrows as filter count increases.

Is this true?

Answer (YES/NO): NO